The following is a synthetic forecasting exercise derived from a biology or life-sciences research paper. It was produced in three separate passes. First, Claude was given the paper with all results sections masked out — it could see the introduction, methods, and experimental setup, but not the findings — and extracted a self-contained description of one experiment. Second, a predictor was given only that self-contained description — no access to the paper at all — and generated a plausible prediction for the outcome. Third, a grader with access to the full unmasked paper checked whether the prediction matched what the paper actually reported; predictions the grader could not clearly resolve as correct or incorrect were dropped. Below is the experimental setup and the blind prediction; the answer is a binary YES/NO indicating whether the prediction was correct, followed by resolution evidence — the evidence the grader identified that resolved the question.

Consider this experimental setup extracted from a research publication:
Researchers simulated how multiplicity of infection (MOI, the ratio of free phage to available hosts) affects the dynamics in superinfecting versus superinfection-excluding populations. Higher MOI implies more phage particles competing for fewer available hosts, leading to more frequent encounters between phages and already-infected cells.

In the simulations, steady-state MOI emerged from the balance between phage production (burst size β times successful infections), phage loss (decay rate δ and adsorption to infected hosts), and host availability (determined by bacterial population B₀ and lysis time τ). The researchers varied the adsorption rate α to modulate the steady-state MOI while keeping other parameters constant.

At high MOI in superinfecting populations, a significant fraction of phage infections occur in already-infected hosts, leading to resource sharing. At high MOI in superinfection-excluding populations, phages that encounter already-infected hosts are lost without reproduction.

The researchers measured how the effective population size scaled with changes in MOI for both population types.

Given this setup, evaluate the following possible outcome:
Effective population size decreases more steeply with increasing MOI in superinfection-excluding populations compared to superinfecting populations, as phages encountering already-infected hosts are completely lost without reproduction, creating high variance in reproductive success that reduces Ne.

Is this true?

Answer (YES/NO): NO